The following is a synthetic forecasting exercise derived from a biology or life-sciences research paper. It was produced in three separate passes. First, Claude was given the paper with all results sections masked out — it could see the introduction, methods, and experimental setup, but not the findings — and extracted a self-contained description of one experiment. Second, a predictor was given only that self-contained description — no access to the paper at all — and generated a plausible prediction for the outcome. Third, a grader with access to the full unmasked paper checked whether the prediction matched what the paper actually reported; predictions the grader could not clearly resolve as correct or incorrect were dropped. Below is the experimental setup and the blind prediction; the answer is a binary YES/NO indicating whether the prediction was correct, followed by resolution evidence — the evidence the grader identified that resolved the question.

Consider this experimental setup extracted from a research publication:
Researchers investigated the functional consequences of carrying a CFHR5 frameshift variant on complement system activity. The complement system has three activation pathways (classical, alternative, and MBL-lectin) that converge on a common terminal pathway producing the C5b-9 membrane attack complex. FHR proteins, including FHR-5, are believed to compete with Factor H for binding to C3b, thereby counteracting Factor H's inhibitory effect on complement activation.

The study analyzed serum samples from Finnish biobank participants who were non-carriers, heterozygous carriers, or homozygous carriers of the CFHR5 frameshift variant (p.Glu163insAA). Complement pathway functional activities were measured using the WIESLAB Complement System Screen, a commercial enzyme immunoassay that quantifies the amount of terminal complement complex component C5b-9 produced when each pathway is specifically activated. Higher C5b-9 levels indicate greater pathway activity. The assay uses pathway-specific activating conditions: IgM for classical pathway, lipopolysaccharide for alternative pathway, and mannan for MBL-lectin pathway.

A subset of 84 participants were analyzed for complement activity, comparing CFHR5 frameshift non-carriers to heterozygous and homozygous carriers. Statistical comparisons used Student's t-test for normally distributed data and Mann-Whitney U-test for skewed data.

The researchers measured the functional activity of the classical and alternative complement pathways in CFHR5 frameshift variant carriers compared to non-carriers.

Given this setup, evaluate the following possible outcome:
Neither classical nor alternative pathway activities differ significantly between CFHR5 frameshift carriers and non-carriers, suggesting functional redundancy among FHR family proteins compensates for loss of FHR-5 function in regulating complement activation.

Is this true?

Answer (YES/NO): NO